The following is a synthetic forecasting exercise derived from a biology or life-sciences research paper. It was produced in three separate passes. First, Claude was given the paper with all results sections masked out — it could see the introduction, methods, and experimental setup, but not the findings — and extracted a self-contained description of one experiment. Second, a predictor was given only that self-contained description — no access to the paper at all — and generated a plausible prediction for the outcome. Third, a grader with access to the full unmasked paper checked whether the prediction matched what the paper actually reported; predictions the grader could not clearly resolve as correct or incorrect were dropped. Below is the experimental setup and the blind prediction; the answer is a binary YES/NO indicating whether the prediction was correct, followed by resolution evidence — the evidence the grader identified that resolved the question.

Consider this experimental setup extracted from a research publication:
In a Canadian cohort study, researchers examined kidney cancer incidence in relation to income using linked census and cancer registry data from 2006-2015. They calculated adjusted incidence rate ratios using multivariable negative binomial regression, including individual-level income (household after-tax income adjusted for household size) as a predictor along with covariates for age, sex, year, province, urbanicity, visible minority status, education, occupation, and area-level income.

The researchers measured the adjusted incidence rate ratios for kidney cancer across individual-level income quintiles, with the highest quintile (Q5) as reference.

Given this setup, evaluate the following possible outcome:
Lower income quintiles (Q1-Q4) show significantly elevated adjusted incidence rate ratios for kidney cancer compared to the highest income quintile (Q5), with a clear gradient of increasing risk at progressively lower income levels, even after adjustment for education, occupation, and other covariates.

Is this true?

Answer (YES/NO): NO